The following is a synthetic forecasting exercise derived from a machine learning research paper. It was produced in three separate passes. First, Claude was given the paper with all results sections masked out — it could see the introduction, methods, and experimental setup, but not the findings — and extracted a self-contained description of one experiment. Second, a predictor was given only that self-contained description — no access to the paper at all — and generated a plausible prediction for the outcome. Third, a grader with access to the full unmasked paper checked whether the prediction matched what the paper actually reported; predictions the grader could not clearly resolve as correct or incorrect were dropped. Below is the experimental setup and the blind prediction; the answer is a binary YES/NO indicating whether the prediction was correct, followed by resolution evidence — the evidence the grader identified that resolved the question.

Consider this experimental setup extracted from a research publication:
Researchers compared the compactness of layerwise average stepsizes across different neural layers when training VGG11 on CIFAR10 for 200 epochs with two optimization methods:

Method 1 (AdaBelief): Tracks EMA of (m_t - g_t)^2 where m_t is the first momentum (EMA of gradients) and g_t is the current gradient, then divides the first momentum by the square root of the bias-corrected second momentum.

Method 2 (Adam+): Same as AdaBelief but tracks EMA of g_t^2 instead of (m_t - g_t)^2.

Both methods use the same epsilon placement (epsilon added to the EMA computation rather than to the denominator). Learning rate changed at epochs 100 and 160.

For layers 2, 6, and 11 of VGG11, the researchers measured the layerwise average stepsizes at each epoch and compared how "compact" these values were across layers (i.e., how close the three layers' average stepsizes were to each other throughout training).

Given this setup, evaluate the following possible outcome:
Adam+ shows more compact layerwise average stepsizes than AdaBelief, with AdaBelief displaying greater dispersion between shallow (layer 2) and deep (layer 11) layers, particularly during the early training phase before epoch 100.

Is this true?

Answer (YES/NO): NO